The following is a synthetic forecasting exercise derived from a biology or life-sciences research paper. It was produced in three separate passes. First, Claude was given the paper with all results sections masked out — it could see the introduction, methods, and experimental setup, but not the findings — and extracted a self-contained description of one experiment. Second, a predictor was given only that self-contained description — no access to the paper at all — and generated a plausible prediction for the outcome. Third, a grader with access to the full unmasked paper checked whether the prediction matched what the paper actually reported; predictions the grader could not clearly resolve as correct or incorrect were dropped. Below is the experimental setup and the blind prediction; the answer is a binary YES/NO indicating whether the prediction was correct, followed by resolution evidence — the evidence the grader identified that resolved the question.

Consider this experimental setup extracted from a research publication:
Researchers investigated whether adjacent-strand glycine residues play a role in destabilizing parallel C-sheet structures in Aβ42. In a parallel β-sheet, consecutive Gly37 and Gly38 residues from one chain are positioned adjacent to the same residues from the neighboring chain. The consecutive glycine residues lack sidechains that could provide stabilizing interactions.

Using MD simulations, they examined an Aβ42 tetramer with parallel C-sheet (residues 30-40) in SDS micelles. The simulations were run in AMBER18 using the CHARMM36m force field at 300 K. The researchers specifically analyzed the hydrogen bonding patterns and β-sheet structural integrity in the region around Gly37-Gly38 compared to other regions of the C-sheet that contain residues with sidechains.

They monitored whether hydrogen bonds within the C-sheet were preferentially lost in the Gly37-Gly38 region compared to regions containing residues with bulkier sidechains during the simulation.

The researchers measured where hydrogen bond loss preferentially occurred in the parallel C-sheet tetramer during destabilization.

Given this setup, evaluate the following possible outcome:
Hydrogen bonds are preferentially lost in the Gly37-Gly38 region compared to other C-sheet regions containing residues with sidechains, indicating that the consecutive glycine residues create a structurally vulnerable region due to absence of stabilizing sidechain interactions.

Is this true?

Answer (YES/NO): YES